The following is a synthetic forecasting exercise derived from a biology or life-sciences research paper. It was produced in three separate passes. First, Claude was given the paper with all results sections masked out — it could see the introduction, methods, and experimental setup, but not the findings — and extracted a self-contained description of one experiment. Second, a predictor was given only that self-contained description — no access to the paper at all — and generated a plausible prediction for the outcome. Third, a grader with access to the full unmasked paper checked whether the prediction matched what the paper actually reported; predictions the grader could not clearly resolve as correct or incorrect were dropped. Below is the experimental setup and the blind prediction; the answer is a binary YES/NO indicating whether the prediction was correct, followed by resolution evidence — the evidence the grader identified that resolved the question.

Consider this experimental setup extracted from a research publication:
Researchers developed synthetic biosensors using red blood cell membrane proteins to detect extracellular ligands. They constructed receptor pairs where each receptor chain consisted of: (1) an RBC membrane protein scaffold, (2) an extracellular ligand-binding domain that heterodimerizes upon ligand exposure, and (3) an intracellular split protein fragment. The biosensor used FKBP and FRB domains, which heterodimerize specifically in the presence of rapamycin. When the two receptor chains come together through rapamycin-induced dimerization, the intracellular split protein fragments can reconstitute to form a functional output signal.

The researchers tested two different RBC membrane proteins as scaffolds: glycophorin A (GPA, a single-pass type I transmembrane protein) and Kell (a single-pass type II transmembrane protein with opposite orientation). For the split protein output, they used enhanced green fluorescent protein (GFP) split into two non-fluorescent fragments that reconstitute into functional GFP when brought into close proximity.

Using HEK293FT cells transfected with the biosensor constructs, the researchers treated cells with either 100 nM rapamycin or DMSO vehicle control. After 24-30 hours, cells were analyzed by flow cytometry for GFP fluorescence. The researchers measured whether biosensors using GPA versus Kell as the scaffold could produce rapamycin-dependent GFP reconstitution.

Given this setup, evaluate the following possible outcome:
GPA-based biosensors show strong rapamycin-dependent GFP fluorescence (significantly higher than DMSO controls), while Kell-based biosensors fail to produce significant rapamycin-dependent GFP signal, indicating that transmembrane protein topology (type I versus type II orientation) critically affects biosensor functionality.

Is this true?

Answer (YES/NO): NO